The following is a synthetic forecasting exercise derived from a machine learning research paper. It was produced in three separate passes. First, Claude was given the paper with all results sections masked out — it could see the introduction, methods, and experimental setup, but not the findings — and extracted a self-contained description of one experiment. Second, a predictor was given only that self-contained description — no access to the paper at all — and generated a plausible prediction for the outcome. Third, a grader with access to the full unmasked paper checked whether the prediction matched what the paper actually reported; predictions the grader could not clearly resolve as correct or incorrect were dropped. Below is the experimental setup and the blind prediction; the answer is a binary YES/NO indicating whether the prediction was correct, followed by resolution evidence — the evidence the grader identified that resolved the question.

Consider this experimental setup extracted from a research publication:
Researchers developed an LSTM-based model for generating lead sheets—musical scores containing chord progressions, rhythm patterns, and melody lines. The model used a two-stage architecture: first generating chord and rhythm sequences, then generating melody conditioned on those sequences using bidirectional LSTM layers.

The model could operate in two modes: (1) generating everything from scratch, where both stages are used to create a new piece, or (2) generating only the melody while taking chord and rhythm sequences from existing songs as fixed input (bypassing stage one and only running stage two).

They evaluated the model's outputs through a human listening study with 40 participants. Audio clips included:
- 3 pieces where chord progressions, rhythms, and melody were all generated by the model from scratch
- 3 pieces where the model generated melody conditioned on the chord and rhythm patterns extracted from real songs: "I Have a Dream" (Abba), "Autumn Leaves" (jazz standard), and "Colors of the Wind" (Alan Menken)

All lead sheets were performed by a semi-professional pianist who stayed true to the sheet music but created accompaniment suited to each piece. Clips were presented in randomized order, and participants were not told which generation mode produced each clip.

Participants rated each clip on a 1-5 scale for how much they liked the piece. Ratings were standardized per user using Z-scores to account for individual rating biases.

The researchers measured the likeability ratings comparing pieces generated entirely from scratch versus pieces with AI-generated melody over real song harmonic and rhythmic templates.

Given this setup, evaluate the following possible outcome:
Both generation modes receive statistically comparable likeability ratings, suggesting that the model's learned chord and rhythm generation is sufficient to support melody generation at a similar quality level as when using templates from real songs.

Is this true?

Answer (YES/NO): NO